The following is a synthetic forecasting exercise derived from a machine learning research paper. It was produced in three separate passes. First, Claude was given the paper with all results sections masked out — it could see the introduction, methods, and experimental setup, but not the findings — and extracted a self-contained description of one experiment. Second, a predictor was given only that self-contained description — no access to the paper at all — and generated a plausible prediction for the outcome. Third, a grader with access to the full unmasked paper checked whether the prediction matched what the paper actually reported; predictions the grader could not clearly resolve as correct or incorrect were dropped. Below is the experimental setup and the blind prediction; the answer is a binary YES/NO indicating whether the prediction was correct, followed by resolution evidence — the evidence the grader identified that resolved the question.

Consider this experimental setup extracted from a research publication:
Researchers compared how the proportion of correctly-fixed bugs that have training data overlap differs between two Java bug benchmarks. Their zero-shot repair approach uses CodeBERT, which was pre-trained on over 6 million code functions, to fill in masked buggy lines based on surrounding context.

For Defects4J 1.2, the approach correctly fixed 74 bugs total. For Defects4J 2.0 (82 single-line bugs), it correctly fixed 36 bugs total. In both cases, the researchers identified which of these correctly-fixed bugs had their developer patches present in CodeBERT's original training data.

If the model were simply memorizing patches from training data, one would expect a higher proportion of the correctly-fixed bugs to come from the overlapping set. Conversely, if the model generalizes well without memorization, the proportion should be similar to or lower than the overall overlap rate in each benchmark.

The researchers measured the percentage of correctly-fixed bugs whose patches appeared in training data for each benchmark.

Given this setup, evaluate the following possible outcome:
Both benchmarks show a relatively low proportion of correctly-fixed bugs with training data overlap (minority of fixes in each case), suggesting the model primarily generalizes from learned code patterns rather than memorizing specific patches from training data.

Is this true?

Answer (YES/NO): YES